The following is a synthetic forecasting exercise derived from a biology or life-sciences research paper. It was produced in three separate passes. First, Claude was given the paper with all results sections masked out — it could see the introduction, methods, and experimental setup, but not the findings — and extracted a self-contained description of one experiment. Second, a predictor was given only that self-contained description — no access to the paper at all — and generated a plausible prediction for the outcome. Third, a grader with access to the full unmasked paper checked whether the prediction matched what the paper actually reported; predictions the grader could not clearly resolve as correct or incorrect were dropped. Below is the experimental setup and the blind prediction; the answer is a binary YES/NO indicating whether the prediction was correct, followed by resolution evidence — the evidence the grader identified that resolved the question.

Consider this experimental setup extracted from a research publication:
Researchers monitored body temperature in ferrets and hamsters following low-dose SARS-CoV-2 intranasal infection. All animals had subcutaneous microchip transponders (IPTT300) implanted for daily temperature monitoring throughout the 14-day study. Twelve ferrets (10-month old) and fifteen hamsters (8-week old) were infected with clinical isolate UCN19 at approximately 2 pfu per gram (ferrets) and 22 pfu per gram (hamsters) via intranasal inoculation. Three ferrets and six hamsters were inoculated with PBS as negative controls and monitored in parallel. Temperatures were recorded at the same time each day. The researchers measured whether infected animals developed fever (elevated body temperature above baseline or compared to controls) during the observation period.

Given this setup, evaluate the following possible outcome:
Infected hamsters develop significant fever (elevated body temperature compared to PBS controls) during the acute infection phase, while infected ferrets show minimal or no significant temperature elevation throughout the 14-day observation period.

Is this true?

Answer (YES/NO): NO